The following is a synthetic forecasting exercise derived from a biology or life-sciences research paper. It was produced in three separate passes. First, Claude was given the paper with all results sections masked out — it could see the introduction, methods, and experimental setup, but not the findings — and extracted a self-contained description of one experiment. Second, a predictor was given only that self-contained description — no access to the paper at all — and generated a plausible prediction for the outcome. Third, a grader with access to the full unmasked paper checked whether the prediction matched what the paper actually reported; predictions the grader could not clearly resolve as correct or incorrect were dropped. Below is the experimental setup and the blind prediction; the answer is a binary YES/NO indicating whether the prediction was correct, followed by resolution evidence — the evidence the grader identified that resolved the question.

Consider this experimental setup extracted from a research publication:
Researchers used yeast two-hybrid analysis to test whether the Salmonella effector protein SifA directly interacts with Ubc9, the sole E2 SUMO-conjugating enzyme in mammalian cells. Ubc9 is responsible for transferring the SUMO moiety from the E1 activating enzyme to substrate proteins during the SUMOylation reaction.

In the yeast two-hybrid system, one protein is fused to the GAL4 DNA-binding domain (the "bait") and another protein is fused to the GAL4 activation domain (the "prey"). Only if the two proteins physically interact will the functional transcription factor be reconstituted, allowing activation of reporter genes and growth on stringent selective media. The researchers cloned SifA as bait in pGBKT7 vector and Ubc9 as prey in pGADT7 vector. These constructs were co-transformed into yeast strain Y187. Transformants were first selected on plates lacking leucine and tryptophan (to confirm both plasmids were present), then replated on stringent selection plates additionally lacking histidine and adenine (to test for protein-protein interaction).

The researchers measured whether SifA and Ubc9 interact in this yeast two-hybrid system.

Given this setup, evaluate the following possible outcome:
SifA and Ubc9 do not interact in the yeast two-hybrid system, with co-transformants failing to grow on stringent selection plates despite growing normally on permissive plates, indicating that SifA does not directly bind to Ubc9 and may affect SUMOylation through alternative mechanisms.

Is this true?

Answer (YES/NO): NO